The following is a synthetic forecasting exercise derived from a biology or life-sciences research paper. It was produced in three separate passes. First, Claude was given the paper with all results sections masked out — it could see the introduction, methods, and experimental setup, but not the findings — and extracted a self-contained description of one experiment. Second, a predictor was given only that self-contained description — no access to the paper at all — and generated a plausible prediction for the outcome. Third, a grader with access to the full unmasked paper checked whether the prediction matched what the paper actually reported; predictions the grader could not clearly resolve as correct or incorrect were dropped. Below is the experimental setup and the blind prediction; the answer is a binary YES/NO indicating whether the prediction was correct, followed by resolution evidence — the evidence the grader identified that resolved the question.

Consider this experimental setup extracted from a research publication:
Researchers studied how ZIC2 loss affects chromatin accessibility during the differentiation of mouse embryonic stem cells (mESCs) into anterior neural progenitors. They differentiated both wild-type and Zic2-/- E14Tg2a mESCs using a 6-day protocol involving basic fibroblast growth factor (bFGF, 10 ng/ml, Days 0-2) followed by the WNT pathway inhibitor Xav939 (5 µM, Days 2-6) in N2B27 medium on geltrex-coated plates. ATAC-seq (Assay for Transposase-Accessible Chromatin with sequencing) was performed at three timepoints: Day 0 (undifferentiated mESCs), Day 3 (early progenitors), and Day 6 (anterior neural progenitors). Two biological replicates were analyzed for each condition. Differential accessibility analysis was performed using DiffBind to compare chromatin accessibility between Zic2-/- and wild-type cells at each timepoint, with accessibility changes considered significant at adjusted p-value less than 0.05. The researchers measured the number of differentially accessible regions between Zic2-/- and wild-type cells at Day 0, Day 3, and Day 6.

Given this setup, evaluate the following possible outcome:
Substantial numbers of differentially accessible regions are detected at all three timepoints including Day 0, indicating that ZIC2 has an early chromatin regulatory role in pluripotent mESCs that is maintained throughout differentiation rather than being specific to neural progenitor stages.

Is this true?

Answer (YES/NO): NO